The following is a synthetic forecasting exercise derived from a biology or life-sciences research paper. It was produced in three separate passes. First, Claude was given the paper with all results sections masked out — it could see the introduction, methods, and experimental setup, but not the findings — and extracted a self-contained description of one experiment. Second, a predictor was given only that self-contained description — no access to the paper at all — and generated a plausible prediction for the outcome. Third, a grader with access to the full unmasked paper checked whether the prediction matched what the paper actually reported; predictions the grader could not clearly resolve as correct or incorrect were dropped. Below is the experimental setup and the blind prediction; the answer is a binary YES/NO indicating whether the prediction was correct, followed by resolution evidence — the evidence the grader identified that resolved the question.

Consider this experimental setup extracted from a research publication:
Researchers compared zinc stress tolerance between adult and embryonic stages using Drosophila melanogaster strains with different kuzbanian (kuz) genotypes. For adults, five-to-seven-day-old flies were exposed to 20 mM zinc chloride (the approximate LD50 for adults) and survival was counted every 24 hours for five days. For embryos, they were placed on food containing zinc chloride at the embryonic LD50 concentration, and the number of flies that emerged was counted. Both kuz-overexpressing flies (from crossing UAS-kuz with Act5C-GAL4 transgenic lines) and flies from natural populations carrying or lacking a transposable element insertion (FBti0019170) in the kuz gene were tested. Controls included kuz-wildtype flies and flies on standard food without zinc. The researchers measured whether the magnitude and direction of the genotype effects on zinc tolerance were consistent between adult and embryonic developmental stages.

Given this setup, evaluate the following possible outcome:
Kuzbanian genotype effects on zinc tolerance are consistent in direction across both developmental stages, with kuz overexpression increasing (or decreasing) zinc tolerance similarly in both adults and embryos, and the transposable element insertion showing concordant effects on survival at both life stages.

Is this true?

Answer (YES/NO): NO